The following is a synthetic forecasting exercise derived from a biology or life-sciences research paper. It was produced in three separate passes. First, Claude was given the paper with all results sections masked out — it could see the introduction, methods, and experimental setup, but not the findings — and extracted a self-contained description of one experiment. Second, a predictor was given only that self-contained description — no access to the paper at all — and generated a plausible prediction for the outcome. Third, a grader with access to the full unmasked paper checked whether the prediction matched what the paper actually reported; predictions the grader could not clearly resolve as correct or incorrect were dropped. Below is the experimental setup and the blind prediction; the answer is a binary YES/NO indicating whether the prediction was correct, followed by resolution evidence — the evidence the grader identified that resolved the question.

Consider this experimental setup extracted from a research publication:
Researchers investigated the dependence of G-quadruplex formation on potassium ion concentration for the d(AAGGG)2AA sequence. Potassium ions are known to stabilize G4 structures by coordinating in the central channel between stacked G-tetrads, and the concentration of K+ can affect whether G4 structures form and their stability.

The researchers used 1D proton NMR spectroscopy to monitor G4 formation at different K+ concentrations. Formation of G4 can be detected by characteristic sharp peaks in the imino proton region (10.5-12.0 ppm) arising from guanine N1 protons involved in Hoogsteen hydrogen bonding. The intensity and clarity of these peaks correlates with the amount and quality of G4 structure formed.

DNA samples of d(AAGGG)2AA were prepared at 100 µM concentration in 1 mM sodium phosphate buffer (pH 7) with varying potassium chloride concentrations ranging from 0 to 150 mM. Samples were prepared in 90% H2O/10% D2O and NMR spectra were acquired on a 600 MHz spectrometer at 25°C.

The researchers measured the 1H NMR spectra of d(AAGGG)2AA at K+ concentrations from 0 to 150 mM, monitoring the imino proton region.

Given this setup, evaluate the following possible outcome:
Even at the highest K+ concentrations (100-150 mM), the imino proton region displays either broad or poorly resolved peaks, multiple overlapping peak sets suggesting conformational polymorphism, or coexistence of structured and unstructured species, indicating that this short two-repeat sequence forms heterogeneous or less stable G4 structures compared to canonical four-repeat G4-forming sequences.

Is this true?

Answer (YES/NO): NO